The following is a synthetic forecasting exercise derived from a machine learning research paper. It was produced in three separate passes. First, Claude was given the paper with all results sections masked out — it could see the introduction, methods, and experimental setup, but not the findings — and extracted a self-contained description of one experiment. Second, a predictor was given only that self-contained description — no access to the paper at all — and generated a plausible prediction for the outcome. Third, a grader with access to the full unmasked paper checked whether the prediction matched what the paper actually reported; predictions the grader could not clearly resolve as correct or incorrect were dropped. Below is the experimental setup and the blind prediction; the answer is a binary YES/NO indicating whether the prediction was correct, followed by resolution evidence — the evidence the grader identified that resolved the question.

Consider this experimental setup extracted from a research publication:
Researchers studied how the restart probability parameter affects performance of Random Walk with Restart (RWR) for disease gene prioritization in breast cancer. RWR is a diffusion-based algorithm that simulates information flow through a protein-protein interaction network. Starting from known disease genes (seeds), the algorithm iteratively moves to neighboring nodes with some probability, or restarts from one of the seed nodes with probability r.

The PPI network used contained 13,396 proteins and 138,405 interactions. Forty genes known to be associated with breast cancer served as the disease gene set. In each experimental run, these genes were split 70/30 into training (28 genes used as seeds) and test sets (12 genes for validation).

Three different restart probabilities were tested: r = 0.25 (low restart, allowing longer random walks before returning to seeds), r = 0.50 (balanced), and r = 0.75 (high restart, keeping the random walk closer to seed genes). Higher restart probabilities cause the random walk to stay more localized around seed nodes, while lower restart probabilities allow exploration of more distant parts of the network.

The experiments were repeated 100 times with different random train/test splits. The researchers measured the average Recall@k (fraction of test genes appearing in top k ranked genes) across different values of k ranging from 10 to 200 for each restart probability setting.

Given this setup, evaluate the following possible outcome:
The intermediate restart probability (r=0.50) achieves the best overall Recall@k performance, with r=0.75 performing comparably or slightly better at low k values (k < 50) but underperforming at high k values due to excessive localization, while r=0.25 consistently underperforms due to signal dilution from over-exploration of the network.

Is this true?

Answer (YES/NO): NO